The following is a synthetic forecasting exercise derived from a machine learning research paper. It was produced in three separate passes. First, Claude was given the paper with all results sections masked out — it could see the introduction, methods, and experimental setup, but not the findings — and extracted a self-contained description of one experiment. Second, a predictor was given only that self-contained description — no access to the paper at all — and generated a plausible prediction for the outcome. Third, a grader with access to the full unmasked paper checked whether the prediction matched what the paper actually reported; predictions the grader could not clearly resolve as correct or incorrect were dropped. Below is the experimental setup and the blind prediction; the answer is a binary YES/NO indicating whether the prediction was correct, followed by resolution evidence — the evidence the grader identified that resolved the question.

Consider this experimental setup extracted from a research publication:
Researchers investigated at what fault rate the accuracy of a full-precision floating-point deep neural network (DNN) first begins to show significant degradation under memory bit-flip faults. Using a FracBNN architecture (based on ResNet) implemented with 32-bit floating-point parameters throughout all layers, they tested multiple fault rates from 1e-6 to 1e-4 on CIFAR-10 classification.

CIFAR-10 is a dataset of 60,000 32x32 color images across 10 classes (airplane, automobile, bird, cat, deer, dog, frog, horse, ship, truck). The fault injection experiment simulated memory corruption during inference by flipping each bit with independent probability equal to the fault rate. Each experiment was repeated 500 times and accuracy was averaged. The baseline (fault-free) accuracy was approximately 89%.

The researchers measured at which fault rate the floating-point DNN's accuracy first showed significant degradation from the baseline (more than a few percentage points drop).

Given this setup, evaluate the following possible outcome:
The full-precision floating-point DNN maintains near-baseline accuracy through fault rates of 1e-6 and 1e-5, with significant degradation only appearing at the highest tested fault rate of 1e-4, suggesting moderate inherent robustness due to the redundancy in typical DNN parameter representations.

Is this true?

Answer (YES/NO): NO